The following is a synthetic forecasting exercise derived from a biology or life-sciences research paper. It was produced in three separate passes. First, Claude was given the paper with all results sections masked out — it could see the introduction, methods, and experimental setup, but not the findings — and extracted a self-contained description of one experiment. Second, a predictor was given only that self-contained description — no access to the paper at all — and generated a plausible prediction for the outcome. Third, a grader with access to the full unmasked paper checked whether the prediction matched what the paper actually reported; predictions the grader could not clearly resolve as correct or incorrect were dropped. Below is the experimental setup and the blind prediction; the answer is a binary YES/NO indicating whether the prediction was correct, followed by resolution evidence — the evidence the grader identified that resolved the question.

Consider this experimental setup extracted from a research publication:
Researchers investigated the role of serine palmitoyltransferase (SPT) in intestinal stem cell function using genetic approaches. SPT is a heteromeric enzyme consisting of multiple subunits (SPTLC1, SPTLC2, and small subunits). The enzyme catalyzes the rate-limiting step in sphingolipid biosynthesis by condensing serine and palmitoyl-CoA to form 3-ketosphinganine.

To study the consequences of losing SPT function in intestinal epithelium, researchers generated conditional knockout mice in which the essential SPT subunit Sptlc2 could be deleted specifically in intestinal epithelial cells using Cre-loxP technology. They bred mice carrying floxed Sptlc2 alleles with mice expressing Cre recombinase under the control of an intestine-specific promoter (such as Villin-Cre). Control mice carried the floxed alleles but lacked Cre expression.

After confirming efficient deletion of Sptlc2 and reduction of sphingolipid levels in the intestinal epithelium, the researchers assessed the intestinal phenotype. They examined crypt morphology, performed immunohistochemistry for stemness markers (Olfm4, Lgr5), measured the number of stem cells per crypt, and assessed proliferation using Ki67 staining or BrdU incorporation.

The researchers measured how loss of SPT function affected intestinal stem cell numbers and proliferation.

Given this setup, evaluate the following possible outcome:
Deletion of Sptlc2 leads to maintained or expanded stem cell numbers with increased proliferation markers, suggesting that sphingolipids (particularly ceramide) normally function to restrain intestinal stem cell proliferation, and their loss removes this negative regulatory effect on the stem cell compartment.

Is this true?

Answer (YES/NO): NO